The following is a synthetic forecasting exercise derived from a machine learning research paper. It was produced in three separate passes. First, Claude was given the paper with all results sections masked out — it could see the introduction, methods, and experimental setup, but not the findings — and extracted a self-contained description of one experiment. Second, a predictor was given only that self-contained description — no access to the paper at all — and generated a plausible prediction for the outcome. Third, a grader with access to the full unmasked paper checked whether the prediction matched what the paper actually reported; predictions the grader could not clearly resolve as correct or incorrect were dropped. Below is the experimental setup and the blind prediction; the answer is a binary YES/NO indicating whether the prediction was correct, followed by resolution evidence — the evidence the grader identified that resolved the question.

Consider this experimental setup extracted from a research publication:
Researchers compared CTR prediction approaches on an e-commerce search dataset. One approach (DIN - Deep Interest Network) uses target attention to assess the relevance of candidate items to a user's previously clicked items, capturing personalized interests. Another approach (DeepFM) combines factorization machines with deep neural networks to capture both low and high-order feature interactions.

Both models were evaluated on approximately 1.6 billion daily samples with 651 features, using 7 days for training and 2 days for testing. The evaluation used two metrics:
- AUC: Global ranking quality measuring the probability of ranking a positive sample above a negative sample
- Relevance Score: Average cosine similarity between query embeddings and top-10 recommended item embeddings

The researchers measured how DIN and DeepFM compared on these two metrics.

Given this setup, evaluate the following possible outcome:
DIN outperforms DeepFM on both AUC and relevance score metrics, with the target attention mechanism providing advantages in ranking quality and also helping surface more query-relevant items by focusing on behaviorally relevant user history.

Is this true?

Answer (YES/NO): YES